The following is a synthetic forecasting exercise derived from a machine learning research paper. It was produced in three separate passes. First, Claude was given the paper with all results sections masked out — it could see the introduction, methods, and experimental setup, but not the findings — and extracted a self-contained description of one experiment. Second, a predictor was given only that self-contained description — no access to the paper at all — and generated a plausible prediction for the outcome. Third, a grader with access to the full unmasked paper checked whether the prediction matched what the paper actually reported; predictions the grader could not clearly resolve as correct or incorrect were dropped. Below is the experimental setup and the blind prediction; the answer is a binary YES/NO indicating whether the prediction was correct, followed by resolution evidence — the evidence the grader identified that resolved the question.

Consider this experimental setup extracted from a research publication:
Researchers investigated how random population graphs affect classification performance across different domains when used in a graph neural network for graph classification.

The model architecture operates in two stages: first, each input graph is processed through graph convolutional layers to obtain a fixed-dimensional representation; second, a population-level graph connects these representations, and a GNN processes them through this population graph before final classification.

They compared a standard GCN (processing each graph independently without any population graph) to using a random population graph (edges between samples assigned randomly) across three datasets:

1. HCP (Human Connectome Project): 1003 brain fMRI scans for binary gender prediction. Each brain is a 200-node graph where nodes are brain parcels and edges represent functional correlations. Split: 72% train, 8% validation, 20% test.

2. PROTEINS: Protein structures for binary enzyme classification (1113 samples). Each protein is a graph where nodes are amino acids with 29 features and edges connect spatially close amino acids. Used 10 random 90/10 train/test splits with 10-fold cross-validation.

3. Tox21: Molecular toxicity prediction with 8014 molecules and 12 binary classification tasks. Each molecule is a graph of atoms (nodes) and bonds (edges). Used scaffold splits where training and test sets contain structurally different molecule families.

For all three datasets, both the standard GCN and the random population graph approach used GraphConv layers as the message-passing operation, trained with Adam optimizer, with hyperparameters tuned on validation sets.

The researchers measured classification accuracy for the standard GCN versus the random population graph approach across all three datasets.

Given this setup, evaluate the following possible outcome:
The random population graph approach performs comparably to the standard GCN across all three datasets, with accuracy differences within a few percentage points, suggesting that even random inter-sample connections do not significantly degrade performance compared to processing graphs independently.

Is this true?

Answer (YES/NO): NO